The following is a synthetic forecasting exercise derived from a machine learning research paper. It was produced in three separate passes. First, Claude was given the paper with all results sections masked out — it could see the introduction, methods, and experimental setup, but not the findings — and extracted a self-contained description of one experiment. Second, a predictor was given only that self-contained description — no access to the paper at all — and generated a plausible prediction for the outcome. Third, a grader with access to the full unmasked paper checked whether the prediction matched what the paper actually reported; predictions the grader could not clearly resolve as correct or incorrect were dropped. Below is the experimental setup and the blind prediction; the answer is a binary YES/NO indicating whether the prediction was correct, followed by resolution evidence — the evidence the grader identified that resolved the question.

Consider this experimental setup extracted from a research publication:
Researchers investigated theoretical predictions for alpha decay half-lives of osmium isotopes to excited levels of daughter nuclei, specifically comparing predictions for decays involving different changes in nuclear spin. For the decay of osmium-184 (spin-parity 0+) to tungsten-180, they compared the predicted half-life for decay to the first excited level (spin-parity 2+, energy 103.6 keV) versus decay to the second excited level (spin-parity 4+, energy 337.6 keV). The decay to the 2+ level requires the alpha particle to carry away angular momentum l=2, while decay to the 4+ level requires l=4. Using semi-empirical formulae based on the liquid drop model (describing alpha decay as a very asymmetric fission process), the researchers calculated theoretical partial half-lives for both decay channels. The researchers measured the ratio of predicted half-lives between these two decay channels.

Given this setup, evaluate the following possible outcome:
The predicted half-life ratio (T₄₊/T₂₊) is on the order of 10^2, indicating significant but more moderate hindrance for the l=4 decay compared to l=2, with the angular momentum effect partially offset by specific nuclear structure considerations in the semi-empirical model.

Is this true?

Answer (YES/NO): NO